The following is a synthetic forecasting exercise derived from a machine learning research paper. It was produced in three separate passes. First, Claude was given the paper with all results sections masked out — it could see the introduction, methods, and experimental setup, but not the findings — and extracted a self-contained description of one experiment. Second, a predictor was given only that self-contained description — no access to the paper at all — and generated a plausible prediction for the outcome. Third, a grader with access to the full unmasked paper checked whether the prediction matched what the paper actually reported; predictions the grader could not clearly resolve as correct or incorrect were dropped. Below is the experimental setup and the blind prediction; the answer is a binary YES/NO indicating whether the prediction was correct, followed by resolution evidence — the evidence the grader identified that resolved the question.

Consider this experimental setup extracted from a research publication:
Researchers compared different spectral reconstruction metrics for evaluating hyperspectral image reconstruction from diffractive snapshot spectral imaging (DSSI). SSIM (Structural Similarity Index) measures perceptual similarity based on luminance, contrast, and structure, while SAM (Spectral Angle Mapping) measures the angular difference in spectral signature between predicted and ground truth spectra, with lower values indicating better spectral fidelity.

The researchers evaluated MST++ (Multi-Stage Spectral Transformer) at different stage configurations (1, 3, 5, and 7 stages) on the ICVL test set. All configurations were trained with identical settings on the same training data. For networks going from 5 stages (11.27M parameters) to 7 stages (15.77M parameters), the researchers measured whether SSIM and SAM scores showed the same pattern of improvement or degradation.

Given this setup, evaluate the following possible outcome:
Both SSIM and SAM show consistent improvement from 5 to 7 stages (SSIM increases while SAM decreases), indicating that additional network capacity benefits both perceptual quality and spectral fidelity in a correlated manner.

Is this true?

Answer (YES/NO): NO